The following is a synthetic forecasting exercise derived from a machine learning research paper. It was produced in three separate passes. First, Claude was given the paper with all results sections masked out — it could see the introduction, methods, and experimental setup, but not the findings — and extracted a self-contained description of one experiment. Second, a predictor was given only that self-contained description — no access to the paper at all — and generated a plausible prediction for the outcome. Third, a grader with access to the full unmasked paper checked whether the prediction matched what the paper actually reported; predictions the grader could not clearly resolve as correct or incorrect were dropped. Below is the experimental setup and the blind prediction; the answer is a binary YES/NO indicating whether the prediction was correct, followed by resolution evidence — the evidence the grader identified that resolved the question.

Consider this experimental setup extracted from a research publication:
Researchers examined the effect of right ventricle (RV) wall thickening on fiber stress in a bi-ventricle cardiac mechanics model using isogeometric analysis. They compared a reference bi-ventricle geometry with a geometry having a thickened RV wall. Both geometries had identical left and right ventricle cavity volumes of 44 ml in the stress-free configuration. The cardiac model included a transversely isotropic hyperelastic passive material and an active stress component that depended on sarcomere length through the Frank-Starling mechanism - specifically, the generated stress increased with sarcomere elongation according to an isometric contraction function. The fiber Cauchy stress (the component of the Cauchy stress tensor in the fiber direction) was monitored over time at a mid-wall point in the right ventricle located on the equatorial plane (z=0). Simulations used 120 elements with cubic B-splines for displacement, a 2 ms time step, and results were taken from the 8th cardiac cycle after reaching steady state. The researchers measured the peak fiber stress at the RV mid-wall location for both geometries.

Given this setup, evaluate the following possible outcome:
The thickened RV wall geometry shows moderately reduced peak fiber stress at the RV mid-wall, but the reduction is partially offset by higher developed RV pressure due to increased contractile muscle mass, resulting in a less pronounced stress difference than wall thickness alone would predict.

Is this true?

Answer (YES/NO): NO